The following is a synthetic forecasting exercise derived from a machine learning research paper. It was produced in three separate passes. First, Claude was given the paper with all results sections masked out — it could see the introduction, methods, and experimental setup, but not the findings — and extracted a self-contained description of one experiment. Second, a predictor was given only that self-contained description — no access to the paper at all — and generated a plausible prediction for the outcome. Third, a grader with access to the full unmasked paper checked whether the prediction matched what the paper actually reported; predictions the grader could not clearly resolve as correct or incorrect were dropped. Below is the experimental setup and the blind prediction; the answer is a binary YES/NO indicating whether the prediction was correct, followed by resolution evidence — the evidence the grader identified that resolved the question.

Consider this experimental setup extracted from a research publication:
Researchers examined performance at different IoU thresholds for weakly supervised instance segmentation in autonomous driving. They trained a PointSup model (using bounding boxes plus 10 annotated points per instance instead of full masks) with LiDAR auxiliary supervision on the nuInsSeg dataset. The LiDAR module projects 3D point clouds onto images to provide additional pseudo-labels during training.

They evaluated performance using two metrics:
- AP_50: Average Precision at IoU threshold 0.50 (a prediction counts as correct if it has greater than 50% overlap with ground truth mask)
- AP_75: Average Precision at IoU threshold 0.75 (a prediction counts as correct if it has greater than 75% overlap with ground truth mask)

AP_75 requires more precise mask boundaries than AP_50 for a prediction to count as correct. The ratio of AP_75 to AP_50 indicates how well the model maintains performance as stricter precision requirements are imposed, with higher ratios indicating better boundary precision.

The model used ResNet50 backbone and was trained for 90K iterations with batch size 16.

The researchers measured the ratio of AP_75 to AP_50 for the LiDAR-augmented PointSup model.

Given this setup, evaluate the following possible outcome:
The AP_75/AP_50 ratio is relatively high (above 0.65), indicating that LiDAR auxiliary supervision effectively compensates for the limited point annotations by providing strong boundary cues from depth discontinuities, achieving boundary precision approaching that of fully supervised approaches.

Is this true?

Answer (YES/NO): YES